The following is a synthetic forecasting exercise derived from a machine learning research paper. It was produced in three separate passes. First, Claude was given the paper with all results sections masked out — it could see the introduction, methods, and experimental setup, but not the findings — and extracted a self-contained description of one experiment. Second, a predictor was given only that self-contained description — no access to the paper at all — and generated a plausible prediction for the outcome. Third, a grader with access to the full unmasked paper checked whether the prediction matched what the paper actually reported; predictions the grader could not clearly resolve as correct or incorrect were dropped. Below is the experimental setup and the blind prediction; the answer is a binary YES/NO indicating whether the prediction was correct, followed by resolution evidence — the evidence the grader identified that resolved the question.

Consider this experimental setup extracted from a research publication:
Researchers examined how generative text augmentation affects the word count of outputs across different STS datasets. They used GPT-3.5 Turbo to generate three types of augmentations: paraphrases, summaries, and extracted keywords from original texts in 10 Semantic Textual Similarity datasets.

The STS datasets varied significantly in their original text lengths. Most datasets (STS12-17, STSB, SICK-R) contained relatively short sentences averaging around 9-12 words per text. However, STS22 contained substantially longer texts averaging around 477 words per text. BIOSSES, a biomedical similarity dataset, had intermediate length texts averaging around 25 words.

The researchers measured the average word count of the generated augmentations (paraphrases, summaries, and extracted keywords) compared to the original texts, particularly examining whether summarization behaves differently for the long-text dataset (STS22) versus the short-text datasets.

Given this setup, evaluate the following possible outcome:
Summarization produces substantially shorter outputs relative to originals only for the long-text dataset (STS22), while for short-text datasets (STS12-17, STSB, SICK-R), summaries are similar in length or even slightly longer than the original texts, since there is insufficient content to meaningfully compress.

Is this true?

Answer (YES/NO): YES